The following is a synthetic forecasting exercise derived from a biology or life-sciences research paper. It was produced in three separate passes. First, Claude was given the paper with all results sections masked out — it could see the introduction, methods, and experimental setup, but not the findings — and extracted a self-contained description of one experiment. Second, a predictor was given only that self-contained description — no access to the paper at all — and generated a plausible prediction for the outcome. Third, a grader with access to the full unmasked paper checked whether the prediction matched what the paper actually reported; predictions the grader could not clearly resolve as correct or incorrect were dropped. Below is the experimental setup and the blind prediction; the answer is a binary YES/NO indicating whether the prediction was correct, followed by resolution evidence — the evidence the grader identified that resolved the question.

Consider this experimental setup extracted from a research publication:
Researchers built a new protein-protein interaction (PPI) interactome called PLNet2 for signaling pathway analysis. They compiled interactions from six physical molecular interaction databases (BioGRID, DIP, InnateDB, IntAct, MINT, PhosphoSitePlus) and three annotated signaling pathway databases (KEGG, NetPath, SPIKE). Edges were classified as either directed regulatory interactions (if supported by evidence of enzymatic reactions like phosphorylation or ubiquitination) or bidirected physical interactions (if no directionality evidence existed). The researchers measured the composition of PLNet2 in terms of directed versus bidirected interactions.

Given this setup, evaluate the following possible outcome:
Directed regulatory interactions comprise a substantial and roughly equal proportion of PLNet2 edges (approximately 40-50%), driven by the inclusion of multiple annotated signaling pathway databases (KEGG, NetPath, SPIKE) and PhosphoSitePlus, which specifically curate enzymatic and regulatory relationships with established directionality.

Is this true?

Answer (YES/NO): NO